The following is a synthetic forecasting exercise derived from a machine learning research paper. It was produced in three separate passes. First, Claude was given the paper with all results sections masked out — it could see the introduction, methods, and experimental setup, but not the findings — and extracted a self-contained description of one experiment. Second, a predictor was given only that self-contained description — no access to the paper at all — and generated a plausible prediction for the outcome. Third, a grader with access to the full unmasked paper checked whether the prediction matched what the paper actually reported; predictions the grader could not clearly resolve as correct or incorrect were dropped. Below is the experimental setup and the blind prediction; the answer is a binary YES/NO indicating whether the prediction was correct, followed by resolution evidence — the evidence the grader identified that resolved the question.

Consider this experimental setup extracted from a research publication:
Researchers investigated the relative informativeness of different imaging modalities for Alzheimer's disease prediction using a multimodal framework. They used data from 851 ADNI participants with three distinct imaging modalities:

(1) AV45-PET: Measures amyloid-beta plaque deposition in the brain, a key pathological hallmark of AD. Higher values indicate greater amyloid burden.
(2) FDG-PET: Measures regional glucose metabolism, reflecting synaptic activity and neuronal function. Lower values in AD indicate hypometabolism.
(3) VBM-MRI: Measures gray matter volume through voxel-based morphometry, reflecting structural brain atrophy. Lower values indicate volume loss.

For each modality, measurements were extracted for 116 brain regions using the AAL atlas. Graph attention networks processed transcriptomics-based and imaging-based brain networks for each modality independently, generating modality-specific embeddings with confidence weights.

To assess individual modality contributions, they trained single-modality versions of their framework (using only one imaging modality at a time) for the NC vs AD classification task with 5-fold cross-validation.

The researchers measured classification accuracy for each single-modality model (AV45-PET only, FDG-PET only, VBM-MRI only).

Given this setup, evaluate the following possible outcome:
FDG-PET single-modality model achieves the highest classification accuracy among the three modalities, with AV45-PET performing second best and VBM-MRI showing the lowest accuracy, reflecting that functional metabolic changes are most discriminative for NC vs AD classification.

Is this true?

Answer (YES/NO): NO